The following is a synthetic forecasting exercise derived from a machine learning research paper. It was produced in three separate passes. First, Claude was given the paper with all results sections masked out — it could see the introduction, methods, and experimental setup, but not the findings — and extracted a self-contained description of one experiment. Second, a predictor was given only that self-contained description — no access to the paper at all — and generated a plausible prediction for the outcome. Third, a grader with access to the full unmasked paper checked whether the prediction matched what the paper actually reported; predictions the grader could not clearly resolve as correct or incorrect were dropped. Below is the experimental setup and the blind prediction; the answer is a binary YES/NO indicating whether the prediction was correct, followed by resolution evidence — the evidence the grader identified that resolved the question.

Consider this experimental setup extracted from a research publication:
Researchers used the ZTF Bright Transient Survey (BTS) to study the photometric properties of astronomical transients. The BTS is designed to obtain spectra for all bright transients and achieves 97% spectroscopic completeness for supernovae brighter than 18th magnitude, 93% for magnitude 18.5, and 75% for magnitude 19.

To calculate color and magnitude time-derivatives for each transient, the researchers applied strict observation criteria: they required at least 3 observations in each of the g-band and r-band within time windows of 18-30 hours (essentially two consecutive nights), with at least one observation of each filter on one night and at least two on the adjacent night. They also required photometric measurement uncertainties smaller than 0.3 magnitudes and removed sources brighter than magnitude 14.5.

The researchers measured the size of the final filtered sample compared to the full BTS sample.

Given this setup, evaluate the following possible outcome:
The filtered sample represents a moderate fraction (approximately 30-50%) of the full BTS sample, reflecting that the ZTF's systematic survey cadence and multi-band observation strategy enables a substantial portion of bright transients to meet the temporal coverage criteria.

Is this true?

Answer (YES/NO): NO